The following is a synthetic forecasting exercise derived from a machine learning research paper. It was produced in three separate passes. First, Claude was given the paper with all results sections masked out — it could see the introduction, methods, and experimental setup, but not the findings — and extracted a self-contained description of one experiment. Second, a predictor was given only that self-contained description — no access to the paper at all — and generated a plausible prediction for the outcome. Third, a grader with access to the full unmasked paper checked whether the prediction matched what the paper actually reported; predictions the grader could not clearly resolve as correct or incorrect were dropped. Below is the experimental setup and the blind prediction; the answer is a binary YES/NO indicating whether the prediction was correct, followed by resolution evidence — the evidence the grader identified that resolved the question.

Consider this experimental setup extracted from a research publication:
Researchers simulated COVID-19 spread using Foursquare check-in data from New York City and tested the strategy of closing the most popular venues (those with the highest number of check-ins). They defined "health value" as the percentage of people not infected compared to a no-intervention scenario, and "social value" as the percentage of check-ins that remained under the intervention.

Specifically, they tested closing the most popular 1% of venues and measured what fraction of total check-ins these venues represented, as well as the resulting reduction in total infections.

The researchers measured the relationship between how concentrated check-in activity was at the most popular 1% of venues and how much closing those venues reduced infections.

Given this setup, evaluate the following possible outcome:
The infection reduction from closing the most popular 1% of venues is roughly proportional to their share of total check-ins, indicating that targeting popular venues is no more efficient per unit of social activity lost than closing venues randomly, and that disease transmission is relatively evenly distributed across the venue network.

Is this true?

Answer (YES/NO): NO